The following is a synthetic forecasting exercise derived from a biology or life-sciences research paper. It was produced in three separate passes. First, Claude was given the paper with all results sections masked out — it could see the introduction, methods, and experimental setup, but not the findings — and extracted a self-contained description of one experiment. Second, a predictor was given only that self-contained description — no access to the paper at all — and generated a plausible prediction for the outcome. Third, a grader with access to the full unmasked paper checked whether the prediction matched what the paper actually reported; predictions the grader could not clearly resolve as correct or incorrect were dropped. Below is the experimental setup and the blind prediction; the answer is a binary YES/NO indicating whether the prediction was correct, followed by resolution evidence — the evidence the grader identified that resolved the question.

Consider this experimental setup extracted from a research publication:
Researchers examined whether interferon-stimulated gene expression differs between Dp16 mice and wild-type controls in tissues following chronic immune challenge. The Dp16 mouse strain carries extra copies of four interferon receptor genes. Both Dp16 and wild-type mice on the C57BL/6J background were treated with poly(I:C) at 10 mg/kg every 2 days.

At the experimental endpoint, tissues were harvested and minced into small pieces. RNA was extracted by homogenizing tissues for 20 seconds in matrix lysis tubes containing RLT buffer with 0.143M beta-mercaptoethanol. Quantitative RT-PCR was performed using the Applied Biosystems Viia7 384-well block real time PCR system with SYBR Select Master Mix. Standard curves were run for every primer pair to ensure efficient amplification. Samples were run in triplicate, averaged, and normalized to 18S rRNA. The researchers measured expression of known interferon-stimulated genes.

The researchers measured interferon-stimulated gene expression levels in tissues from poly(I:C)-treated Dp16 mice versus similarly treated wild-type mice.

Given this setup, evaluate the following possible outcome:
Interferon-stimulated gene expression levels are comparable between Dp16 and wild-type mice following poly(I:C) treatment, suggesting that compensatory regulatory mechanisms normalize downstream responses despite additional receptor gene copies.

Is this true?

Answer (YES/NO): NO